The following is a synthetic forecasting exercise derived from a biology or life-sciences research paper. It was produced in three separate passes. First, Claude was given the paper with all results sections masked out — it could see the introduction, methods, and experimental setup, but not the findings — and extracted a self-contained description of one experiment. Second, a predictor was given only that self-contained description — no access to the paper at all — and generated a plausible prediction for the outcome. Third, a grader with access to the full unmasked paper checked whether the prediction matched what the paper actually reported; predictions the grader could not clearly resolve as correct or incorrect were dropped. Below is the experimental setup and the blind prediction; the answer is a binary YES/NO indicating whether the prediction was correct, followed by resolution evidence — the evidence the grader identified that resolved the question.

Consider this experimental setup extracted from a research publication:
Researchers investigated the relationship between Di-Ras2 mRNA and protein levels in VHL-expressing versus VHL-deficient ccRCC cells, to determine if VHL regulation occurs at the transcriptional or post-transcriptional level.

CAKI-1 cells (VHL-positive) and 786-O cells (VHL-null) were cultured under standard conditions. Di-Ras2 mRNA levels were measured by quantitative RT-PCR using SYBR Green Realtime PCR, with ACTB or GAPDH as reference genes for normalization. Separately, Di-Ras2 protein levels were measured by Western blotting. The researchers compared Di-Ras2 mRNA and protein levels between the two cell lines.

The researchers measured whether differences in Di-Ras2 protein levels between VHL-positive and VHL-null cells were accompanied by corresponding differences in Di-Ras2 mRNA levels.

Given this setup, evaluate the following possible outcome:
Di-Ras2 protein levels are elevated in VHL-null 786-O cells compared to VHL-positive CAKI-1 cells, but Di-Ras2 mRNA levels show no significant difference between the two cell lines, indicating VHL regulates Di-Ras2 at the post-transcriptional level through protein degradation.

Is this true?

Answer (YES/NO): NO